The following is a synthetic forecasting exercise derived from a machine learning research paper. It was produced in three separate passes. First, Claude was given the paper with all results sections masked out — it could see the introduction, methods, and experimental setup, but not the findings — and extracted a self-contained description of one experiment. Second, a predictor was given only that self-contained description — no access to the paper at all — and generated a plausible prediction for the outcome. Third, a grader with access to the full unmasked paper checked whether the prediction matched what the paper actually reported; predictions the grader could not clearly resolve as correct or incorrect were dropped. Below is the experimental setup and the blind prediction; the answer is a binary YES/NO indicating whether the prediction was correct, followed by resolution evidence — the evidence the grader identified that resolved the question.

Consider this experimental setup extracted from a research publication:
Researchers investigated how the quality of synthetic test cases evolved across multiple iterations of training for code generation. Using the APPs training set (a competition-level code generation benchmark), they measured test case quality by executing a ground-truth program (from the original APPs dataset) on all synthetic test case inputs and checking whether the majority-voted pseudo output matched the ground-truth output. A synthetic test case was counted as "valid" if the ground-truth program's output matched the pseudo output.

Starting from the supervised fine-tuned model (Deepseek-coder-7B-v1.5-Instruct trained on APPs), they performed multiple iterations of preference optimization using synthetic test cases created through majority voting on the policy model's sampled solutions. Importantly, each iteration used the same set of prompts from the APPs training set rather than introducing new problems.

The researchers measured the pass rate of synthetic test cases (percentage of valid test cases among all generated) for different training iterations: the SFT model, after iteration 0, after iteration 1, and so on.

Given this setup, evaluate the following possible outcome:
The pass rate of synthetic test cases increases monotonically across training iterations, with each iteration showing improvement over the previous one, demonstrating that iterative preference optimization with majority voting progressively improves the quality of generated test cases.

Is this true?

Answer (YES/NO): NO